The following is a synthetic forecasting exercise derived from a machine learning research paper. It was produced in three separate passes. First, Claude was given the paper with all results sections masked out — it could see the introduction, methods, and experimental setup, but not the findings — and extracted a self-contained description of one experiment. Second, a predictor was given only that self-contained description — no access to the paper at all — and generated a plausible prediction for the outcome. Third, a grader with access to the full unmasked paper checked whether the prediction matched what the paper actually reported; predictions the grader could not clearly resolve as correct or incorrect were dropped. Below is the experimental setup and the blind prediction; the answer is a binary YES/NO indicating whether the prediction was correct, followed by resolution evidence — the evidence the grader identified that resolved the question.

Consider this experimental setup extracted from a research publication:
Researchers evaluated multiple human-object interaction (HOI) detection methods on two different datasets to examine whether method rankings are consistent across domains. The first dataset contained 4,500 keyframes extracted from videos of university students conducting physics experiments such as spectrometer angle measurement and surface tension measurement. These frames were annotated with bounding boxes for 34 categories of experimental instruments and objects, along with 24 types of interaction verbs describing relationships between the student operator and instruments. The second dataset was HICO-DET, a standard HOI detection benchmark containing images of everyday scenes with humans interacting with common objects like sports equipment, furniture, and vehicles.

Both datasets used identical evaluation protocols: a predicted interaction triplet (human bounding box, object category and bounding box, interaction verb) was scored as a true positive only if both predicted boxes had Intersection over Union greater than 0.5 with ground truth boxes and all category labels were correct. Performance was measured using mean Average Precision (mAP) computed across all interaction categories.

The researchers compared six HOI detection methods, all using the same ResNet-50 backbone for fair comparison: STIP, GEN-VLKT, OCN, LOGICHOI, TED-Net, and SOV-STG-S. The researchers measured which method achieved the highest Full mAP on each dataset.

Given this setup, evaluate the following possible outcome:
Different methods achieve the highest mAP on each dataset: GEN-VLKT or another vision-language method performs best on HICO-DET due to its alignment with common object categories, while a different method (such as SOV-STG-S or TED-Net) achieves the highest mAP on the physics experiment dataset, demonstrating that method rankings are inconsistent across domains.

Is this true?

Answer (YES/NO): NO